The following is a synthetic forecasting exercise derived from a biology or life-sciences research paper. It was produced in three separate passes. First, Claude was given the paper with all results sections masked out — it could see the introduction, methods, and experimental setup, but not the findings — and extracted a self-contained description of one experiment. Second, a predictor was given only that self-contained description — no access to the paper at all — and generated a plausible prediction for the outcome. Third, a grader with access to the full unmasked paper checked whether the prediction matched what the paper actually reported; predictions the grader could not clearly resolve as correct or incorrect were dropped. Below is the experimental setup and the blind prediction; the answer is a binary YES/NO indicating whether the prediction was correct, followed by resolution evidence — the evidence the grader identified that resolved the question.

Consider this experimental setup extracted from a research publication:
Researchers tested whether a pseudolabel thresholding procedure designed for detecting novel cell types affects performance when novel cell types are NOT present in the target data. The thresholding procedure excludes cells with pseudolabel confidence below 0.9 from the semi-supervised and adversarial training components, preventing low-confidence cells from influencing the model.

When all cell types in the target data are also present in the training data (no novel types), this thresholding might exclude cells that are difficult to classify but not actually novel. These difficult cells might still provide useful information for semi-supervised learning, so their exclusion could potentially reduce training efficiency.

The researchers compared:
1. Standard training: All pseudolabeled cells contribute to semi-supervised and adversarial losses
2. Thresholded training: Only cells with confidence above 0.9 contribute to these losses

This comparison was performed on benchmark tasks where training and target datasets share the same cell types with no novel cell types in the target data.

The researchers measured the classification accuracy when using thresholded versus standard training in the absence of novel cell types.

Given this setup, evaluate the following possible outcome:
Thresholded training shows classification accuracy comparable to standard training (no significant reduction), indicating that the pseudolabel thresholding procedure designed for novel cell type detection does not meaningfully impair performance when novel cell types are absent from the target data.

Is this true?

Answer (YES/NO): NO